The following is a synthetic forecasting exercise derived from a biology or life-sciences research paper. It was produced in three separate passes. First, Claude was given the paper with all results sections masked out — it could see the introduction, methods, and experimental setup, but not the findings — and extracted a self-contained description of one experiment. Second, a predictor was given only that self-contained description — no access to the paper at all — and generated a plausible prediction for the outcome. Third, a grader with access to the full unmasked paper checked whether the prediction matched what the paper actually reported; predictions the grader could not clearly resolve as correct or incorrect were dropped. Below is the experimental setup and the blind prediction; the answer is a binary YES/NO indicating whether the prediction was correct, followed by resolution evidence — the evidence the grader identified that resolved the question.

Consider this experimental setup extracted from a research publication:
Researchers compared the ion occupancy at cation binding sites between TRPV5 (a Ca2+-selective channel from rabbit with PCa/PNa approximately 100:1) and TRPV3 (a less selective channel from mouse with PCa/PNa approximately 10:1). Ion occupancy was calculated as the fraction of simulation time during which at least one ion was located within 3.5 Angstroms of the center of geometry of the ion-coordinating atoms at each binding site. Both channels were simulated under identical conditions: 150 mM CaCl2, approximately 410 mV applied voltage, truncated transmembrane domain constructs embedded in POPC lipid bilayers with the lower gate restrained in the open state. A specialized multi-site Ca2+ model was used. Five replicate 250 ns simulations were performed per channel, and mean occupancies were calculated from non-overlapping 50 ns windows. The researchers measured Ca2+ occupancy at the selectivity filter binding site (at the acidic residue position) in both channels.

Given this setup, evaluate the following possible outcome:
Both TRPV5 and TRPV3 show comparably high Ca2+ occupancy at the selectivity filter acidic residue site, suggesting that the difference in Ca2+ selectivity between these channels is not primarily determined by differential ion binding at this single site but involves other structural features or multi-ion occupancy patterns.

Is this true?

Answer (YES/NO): YES